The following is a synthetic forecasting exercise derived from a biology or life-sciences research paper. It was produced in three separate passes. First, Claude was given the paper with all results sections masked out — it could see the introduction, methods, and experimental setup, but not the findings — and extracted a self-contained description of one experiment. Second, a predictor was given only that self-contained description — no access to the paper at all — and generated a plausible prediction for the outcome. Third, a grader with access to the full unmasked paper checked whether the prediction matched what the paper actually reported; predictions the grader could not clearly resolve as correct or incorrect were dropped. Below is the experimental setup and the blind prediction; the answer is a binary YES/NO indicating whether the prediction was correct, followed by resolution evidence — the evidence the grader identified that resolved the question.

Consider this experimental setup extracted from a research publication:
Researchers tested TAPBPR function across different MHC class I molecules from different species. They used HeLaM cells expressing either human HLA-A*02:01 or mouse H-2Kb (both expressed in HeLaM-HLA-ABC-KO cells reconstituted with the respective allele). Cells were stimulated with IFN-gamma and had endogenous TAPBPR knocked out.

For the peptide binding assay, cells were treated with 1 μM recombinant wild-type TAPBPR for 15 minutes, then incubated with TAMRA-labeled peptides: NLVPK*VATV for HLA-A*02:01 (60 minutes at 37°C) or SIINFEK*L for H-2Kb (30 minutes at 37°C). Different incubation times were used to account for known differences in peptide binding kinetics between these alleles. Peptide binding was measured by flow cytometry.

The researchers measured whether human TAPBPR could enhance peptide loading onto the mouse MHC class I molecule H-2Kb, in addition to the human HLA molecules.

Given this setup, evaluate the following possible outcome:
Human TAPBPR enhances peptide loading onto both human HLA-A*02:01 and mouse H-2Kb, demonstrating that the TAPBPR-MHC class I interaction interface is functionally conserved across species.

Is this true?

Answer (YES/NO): YES